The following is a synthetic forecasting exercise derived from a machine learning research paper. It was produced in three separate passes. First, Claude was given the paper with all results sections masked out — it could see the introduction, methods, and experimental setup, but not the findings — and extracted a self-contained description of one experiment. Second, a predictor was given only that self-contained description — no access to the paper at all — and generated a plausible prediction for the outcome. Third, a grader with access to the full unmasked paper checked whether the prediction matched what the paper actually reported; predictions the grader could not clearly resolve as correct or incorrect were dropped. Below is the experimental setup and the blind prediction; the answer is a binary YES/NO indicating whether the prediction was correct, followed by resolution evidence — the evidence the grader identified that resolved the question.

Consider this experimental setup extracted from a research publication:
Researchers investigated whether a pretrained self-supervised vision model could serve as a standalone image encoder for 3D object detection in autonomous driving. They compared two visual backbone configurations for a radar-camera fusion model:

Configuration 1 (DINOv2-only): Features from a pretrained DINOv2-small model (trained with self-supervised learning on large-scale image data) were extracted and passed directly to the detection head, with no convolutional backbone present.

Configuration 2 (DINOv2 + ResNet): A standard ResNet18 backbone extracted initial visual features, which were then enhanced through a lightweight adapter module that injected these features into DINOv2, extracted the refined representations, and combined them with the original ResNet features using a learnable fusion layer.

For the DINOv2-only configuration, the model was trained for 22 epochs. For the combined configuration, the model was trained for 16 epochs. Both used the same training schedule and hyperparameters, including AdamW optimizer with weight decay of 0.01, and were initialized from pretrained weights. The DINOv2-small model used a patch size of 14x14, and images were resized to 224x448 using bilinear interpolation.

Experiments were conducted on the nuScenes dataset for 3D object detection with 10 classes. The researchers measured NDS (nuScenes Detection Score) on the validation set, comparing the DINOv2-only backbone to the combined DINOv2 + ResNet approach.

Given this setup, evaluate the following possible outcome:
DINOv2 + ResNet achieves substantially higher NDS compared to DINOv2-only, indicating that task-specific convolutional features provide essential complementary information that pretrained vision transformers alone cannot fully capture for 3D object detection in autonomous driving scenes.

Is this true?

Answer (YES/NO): YES